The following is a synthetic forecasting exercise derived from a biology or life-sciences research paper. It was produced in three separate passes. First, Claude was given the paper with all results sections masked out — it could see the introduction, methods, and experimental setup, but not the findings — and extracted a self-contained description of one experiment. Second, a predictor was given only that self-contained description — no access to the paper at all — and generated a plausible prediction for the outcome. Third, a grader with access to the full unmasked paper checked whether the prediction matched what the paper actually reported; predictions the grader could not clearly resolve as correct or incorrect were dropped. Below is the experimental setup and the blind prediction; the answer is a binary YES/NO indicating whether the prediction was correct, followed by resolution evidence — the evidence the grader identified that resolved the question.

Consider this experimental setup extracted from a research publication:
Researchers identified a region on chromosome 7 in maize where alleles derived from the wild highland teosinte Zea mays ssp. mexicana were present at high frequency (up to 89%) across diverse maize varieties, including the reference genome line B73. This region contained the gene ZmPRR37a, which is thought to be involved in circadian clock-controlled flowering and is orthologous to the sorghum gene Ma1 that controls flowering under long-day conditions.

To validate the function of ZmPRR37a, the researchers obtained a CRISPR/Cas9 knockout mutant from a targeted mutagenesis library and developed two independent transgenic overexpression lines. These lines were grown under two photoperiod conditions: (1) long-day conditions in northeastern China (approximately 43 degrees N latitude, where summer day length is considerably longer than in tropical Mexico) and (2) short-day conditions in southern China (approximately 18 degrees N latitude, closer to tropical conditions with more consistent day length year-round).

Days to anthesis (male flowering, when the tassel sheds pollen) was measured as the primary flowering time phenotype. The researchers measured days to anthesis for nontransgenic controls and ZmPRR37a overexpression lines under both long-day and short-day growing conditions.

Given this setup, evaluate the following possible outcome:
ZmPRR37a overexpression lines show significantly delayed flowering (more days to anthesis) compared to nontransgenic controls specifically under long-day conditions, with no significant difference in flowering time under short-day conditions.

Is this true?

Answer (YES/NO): NO